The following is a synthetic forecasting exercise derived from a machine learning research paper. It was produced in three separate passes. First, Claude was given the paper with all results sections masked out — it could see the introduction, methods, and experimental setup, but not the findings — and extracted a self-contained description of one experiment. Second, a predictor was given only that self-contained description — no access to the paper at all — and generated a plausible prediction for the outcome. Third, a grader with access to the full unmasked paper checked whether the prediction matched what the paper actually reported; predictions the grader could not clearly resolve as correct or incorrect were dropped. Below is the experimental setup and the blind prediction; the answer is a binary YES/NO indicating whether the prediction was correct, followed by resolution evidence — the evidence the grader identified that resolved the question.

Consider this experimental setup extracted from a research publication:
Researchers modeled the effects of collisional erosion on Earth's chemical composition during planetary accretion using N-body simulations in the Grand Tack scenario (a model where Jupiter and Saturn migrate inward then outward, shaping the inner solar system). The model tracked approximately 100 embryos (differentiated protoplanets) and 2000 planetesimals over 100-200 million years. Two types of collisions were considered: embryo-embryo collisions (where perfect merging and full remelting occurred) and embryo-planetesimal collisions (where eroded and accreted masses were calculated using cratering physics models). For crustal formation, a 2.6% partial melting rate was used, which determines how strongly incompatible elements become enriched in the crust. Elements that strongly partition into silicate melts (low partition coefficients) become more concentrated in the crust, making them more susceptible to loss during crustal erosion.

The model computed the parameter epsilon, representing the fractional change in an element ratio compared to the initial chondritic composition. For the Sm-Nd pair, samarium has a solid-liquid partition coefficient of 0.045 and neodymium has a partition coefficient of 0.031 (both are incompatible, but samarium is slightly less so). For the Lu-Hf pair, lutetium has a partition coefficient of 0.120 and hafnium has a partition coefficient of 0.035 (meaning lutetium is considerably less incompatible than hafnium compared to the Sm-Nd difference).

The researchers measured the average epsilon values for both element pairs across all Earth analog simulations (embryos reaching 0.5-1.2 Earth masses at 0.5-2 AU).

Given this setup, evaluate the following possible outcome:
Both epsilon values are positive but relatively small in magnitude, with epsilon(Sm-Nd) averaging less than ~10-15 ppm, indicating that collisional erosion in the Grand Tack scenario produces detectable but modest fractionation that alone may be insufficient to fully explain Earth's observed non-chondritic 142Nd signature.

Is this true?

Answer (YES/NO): NO